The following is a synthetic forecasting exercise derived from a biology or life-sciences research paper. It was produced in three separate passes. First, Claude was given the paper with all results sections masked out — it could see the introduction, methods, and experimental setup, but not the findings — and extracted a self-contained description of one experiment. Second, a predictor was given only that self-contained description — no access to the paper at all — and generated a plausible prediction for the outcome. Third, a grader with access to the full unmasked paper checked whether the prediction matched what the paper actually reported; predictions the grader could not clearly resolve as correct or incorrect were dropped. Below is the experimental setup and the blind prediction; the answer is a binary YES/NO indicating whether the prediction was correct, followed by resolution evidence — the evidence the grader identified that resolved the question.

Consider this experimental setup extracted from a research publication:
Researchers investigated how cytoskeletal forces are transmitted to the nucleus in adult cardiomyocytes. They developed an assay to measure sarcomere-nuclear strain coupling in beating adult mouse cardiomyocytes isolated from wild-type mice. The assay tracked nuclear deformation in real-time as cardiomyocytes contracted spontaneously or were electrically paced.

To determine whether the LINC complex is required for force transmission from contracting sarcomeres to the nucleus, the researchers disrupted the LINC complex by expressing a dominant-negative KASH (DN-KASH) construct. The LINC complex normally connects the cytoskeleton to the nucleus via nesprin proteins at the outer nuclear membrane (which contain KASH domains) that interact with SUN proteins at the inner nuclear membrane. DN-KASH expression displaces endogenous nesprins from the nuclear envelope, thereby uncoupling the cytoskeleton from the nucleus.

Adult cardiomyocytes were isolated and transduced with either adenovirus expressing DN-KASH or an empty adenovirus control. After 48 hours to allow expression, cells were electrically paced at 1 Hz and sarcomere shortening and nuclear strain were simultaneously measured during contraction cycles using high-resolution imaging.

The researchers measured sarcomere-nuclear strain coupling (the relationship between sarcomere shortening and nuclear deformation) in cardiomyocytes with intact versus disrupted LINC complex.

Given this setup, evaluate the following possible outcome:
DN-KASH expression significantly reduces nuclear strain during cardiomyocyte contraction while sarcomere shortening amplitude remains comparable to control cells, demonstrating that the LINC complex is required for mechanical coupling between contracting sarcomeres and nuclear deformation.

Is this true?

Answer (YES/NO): NO